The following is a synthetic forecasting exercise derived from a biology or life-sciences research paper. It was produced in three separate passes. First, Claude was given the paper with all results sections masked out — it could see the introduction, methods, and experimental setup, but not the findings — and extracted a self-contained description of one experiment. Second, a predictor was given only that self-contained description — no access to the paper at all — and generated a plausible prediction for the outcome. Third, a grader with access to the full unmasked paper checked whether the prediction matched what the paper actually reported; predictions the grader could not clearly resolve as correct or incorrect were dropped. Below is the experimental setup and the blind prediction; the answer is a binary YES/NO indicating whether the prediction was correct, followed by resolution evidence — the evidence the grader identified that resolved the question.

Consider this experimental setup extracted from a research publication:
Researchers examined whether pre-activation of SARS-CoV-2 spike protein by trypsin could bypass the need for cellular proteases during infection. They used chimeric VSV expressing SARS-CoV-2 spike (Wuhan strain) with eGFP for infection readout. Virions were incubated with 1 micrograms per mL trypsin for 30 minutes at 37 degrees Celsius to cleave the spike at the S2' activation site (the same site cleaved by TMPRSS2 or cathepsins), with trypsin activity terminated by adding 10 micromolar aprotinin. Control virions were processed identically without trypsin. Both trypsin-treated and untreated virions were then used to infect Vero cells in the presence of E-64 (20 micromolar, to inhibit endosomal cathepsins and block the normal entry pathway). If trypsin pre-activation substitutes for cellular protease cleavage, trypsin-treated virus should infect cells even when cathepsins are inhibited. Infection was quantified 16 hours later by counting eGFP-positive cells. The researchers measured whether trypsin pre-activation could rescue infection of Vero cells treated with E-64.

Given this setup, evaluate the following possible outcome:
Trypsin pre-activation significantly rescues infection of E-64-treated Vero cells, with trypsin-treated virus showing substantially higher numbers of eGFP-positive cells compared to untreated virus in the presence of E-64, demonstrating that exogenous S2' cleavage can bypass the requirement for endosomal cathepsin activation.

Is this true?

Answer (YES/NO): YES